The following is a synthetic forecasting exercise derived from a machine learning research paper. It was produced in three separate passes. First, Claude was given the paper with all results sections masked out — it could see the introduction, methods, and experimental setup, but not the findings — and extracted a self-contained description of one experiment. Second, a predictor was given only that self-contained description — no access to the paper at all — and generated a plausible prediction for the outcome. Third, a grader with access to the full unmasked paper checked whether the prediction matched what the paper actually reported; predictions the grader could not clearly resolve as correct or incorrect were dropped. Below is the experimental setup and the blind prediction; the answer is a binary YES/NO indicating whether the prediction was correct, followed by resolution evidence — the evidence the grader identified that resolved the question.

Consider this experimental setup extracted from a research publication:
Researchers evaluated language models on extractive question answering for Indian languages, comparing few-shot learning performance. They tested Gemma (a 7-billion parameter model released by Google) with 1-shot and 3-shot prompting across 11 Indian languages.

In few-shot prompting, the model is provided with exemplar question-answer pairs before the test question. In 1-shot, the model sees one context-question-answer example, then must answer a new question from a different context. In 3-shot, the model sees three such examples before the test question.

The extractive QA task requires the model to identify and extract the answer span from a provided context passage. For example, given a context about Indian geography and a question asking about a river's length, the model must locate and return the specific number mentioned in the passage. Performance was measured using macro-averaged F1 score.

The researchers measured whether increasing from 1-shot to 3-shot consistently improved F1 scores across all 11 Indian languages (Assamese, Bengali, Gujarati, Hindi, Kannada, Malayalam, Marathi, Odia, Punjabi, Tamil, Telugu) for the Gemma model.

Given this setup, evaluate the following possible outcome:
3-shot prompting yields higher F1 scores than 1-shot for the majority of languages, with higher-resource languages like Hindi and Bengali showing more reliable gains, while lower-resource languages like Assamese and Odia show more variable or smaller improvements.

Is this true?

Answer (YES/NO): NO